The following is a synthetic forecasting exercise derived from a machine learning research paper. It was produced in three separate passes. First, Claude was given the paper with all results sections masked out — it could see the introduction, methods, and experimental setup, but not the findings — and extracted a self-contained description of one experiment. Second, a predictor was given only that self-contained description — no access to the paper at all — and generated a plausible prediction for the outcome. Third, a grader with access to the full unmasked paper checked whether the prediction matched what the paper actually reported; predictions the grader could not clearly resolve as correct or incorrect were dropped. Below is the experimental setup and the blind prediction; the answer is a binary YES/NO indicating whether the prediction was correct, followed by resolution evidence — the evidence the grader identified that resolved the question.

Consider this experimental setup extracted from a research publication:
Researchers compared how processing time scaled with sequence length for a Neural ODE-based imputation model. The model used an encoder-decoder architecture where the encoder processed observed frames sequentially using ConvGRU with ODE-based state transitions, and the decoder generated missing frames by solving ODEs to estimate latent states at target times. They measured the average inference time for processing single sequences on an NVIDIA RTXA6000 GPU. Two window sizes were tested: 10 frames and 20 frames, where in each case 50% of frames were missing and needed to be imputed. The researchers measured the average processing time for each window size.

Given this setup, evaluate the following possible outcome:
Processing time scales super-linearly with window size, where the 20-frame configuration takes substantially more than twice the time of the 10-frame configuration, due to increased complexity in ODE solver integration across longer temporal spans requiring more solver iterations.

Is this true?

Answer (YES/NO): NO